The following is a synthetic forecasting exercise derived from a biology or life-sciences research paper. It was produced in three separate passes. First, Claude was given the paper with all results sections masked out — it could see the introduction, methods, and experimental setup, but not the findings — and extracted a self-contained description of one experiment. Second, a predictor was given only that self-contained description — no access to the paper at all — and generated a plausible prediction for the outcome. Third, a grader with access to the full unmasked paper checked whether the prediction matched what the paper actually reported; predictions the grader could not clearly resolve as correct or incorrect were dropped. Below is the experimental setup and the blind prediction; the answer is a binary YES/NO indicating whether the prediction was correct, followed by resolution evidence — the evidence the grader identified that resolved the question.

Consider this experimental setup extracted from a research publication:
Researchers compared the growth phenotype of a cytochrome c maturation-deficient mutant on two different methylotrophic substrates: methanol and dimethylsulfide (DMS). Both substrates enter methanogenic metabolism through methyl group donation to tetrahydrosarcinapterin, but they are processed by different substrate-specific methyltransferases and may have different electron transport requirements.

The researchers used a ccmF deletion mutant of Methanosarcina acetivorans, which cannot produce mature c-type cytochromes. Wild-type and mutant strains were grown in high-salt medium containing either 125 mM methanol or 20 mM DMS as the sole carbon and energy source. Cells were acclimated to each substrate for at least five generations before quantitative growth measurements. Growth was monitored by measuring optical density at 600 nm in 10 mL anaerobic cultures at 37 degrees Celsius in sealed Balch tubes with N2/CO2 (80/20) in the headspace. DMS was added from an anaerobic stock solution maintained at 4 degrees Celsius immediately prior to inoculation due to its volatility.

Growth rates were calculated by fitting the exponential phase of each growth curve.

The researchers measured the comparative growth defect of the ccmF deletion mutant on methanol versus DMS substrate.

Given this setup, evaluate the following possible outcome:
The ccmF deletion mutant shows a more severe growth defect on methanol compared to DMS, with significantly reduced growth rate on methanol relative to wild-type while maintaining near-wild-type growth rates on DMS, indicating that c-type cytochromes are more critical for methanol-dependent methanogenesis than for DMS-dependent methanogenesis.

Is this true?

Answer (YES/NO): NO